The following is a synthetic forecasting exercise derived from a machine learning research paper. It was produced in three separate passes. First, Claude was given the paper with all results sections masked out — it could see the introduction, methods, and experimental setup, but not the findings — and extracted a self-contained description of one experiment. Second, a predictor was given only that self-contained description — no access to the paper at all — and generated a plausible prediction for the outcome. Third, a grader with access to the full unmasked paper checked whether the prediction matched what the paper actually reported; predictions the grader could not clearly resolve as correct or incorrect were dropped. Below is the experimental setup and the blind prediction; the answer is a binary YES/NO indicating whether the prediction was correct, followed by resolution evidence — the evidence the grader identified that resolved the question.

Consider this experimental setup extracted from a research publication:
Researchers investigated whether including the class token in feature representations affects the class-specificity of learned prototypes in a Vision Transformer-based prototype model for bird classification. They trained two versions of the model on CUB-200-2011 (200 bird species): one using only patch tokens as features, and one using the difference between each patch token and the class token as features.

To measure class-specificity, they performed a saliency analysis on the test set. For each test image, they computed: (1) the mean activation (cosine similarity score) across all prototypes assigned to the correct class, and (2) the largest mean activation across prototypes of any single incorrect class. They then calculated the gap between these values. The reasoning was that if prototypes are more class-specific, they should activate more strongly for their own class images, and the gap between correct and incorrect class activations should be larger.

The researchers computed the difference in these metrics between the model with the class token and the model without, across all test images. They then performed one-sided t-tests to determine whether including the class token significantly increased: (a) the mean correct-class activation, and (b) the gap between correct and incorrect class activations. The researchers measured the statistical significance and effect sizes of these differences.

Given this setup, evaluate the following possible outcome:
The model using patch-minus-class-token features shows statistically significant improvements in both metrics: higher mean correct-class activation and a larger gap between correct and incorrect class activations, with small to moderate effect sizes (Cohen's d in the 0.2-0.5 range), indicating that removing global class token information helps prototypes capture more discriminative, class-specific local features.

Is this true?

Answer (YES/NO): NO